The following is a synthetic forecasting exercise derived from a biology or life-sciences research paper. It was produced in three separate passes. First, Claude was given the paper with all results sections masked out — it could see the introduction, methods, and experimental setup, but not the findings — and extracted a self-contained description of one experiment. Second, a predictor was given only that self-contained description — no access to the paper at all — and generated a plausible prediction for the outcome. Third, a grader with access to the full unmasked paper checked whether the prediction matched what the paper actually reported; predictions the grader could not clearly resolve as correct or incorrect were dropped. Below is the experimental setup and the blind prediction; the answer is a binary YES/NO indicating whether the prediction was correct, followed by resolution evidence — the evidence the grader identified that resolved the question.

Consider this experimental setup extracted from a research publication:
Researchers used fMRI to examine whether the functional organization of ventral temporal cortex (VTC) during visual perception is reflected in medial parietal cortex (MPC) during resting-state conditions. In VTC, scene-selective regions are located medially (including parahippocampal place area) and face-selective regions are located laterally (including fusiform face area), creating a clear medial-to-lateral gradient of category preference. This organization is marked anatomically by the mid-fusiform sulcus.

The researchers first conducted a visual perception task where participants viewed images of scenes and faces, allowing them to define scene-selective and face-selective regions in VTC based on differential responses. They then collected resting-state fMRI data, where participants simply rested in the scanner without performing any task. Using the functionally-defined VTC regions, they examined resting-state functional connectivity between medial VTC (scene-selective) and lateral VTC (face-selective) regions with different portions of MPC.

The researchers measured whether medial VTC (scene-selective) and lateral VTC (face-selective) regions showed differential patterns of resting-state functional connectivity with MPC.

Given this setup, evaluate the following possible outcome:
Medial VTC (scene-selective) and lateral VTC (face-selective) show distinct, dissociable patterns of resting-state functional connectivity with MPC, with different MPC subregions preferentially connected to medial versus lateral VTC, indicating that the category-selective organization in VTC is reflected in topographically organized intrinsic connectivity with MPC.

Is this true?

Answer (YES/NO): YES